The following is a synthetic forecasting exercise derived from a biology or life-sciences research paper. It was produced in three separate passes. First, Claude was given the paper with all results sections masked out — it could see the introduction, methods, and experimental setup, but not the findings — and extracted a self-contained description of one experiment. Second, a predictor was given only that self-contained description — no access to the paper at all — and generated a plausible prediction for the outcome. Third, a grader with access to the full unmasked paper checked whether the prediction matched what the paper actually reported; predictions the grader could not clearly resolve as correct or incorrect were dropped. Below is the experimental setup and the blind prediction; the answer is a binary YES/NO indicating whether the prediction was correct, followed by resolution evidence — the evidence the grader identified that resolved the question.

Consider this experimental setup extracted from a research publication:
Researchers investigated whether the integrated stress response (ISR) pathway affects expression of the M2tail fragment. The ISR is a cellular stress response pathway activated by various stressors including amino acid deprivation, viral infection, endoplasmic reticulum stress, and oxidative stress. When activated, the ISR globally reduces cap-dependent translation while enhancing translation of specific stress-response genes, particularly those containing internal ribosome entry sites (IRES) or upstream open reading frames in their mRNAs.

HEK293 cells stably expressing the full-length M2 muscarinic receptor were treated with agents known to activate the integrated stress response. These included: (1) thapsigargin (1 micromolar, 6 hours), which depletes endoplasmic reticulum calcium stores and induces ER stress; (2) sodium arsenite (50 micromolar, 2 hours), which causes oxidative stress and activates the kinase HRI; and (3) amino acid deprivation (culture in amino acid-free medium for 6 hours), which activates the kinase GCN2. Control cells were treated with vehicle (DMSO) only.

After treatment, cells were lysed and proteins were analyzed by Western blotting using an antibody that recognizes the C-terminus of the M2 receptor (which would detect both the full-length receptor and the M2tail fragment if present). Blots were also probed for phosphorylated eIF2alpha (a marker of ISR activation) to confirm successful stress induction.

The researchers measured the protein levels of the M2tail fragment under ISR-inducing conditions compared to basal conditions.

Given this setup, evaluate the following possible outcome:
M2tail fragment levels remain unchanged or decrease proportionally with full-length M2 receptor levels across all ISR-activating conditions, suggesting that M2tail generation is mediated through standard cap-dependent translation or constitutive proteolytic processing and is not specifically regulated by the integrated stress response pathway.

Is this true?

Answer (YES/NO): NO